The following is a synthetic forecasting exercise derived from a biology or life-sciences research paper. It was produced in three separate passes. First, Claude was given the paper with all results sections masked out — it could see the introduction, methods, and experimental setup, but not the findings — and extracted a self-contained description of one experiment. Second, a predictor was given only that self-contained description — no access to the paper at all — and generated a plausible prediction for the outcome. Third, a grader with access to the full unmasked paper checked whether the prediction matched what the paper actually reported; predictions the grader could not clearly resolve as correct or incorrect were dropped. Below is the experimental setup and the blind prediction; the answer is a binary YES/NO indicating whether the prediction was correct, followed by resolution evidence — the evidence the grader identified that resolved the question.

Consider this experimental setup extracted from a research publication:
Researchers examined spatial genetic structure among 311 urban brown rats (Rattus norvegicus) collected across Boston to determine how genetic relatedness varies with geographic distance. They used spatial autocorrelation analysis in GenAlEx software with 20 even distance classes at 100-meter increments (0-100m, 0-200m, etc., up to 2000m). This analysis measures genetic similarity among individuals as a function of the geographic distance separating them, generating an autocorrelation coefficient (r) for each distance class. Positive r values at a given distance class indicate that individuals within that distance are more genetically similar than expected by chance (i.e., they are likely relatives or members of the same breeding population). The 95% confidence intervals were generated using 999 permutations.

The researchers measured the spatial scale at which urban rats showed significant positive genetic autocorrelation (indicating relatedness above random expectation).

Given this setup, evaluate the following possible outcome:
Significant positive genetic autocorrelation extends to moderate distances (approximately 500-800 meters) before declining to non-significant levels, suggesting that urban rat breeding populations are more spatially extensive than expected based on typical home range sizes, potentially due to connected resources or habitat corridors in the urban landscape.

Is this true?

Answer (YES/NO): YES